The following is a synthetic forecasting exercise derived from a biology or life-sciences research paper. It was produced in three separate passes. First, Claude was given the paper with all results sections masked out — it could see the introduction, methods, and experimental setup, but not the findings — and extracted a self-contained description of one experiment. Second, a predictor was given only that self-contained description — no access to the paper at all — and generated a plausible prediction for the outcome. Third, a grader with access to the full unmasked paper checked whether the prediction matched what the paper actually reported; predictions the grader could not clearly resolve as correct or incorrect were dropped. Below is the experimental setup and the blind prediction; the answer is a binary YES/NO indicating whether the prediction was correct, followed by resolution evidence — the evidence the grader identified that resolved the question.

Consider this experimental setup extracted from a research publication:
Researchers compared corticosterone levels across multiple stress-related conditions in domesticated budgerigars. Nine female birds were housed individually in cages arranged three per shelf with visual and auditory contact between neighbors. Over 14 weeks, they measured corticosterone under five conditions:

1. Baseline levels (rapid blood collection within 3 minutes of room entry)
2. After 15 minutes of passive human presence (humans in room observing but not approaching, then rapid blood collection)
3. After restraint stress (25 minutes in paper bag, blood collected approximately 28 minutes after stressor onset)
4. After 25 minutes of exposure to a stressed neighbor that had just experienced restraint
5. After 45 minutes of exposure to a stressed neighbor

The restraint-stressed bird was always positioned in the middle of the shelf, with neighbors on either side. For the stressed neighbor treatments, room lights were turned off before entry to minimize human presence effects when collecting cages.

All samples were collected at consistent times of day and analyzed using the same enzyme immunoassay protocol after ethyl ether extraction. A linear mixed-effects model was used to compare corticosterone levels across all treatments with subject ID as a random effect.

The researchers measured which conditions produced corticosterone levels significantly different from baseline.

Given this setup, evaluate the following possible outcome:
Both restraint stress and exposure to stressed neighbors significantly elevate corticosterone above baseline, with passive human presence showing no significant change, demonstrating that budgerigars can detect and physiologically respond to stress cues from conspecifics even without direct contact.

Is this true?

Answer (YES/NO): NO